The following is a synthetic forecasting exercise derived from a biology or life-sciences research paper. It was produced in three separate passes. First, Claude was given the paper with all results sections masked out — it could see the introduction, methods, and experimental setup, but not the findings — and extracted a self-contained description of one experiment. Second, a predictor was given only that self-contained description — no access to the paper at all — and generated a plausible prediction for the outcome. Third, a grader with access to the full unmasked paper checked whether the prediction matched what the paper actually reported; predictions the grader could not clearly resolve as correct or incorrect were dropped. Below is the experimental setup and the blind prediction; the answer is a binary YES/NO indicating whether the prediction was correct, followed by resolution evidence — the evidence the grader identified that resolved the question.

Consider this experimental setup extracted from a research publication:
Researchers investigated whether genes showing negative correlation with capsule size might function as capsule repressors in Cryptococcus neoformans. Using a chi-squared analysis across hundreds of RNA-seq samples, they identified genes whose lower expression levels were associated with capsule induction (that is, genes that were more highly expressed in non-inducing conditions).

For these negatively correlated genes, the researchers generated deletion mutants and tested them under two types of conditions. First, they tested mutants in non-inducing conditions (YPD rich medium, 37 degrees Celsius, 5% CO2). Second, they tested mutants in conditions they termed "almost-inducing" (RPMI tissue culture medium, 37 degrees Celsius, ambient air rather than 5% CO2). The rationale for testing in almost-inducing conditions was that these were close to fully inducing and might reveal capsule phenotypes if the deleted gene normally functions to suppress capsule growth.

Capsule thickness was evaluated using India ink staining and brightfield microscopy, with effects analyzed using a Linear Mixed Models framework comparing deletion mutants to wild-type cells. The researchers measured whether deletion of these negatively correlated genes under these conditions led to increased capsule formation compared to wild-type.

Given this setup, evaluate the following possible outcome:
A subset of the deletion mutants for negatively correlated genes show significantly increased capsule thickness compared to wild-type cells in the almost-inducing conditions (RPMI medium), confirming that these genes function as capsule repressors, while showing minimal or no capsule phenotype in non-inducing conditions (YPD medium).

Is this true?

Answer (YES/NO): NO